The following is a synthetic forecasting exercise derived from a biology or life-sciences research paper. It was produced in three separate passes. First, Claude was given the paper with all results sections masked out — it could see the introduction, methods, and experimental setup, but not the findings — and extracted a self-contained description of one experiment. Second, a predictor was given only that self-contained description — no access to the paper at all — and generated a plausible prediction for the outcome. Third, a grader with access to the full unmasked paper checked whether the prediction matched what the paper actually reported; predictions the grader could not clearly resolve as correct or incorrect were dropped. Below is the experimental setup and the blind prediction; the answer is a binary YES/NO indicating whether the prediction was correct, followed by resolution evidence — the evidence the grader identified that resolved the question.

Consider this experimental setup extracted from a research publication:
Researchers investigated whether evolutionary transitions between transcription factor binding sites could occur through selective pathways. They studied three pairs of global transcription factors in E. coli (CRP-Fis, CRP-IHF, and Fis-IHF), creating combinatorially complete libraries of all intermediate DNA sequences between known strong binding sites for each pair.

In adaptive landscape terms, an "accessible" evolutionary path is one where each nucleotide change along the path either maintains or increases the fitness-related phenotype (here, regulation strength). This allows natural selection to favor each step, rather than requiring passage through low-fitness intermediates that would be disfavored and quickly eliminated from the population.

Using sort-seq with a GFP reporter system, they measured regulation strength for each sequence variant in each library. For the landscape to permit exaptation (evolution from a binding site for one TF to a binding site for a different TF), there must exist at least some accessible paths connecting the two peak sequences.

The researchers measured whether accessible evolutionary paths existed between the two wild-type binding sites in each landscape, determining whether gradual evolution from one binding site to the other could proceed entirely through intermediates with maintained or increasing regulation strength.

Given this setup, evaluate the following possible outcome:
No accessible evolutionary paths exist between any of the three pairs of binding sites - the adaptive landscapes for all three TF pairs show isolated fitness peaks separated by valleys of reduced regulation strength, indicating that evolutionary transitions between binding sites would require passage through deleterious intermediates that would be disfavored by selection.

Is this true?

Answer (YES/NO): NO